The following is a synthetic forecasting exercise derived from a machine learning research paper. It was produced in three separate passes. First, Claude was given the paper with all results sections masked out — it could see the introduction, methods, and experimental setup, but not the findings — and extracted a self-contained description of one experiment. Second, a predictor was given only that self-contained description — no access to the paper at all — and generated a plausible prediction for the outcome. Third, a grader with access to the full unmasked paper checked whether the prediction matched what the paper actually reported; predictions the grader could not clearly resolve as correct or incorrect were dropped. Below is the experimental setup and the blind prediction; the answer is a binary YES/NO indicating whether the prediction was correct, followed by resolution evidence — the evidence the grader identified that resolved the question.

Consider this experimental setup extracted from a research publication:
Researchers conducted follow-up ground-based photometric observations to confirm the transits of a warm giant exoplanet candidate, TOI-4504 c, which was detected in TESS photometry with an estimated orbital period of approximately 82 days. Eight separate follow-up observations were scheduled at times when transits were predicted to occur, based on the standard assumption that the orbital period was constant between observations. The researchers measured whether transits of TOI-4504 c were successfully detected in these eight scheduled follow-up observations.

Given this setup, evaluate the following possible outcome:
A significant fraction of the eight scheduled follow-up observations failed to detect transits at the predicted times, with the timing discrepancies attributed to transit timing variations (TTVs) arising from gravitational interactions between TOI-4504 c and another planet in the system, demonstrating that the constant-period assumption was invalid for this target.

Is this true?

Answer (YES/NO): YES